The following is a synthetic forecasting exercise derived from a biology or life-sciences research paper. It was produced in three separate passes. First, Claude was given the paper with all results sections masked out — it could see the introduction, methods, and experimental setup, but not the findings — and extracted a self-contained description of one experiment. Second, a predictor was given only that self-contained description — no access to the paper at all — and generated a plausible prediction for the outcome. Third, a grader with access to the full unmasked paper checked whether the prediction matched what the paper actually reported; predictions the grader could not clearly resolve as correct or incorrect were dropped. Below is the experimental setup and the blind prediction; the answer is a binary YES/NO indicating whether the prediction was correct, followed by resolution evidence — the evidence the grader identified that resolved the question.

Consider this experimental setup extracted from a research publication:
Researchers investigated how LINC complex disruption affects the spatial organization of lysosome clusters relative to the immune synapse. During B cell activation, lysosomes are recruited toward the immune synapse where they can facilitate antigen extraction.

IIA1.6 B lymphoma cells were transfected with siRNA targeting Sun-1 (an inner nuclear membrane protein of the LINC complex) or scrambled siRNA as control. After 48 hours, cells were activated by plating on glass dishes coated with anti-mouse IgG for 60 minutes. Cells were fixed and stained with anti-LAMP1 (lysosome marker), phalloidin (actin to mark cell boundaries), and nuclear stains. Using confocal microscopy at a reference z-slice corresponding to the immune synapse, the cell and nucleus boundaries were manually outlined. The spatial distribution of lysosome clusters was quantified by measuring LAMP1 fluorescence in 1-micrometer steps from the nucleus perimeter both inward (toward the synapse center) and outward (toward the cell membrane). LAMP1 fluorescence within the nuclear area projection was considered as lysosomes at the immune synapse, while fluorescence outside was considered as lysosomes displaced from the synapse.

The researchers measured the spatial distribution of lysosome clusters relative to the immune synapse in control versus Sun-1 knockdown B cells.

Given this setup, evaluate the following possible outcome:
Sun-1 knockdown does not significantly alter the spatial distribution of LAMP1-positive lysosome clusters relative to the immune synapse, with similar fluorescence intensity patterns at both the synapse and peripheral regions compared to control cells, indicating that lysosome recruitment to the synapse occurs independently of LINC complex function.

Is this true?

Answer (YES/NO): NO